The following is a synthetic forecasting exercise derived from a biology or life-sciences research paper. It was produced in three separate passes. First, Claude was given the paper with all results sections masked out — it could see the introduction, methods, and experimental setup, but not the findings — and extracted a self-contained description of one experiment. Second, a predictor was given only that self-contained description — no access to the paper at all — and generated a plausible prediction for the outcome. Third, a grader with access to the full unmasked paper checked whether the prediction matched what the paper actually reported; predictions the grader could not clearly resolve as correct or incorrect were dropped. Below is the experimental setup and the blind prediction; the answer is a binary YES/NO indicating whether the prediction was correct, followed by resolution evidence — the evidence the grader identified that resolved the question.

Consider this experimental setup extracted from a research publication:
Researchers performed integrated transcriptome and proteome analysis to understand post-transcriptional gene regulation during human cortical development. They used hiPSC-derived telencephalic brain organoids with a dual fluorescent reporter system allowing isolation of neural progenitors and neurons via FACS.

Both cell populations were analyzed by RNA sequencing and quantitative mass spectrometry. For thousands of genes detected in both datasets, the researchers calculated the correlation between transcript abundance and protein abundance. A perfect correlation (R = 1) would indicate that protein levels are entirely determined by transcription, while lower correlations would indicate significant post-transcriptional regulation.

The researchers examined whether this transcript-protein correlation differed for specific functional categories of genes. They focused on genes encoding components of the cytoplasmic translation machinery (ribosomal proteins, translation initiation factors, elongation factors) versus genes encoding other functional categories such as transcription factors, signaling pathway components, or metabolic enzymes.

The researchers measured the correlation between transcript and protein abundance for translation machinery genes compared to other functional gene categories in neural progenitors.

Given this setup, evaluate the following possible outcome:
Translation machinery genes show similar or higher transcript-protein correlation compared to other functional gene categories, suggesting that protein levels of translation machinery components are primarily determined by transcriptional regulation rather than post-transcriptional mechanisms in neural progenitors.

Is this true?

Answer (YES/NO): NO